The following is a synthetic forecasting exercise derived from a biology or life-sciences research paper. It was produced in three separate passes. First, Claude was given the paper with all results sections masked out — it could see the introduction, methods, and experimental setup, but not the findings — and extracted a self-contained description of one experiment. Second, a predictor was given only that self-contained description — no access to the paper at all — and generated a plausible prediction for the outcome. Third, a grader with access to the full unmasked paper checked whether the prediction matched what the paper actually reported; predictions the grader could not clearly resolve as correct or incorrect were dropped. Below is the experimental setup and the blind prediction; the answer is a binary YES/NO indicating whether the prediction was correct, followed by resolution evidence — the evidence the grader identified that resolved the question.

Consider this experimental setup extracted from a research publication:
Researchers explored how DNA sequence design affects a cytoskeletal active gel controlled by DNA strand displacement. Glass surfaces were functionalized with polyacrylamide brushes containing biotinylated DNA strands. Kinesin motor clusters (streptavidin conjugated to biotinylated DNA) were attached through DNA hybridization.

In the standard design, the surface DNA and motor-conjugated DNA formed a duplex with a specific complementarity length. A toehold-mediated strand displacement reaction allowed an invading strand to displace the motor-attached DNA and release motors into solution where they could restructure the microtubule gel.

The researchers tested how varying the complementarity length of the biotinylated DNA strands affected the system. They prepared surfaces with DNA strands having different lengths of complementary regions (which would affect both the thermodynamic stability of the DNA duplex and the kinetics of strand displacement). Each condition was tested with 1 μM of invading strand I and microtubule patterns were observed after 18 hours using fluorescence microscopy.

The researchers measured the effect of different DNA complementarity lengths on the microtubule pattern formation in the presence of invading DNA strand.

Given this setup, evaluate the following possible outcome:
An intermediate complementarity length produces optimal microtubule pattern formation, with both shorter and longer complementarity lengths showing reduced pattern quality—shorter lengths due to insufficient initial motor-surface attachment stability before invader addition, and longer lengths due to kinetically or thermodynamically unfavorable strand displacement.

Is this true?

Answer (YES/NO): NO